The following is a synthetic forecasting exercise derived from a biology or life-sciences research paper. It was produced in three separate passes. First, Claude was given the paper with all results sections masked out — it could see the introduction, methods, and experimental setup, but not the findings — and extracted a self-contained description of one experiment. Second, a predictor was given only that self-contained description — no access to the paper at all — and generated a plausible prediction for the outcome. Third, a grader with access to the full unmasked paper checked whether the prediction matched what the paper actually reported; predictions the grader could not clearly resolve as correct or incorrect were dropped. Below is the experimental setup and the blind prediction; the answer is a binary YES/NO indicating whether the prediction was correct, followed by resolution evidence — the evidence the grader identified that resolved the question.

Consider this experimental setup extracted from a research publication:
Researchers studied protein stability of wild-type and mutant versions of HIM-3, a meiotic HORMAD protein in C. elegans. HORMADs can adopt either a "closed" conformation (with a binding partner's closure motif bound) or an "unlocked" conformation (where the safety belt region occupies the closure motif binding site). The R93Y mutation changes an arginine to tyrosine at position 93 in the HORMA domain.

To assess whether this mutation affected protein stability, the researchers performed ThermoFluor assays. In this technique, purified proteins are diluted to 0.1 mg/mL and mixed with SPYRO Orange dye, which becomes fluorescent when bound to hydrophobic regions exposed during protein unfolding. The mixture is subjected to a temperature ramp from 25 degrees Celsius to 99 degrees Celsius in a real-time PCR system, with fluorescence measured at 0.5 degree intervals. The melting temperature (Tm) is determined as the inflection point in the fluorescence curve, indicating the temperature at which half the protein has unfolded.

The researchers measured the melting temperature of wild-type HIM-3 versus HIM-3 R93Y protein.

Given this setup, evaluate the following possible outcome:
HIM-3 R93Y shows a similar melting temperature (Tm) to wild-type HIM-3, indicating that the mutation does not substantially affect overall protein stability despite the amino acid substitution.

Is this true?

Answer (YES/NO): YES